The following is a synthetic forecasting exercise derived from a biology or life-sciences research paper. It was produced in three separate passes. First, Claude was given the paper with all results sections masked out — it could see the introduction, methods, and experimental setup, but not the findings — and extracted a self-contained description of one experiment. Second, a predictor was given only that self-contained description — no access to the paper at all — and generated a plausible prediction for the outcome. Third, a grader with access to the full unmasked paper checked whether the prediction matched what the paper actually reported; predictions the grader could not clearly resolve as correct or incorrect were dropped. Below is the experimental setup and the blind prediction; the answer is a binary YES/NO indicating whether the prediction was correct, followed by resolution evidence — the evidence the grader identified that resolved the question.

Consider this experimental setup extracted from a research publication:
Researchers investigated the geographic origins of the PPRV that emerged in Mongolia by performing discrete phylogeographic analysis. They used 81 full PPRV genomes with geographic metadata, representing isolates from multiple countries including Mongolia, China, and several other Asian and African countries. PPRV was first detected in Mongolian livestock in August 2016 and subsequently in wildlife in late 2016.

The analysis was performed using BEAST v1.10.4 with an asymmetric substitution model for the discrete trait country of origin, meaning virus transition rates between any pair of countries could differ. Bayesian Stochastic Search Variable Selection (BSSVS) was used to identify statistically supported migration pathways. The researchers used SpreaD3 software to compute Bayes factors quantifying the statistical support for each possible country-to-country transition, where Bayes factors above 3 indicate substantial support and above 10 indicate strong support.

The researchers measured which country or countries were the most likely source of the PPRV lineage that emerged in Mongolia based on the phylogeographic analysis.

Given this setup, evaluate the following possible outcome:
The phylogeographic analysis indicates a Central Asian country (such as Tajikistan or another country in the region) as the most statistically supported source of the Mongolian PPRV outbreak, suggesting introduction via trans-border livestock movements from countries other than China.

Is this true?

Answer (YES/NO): NO